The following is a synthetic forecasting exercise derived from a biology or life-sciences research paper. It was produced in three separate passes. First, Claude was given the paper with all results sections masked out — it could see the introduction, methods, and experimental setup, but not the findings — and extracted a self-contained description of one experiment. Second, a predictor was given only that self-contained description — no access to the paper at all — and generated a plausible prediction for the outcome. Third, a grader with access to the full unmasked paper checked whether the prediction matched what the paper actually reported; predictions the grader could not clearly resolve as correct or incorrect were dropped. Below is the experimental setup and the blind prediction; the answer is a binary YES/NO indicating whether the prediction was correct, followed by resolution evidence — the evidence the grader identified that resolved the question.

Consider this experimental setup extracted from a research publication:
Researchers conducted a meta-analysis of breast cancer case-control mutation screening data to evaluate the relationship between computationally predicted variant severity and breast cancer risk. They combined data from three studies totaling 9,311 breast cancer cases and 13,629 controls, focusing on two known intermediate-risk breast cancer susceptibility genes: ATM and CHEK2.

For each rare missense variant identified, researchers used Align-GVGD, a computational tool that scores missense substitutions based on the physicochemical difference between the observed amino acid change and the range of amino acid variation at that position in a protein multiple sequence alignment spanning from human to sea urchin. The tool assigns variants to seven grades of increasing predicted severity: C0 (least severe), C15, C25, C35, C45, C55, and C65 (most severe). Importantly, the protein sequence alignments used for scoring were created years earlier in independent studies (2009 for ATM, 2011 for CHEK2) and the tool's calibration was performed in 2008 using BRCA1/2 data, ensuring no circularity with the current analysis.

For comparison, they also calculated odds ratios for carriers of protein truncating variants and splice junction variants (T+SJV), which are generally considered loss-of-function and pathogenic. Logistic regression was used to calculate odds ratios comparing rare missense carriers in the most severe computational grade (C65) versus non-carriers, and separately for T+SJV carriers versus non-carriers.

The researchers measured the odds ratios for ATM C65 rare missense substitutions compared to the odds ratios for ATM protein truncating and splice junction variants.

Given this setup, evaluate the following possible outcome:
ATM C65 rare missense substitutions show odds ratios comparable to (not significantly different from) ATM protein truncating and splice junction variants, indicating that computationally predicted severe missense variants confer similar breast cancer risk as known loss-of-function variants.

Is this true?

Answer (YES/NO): NO